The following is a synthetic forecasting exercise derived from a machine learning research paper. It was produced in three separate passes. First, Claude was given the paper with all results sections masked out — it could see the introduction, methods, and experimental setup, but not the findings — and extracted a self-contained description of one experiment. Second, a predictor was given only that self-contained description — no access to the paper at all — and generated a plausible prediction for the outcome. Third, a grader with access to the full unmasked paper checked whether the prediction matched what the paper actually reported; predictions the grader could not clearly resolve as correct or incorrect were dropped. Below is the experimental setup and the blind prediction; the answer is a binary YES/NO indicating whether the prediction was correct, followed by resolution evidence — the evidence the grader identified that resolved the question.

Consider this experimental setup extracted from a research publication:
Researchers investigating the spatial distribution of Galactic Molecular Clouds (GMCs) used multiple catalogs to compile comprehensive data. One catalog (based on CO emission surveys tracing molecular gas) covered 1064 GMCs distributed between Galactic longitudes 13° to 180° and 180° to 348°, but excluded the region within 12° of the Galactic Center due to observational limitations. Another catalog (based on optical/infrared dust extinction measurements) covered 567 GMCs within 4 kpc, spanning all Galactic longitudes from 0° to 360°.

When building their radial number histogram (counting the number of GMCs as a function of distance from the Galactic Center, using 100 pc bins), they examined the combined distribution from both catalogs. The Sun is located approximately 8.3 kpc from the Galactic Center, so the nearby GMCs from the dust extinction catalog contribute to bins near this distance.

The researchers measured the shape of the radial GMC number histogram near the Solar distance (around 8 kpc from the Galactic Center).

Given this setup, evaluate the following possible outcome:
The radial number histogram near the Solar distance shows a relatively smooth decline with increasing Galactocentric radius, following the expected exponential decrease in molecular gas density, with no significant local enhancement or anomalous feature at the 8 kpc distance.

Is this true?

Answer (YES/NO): NO